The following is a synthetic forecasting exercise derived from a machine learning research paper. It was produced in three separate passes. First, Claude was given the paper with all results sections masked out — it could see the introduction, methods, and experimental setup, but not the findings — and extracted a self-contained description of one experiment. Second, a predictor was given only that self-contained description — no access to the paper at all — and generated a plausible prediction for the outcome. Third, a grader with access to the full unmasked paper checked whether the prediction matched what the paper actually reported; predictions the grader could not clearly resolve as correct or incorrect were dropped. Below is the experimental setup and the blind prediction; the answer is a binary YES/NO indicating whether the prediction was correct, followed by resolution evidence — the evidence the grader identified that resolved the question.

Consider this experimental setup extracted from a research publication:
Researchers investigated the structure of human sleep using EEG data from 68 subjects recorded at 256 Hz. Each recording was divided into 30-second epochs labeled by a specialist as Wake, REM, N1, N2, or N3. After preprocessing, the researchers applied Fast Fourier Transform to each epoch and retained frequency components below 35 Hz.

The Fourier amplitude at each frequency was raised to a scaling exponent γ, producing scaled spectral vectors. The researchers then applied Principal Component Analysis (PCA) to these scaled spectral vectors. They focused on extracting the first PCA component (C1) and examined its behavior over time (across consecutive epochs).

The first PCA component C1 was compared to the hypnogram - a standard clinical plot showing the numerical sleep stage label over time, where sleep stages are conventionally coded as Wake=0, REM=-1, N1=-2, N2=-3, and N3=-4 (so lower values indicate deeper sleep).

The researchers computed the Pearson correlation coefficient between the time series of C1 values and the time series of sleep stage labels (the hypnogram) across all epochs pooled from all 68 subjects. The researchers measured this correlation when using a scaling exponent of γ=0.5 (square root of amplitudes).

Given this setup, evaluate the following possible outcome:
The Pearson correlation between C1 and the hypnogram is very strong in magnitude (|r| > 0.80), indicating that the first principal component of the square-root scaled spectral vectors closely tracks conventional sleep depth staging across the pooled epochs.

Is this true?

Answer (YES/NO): NO